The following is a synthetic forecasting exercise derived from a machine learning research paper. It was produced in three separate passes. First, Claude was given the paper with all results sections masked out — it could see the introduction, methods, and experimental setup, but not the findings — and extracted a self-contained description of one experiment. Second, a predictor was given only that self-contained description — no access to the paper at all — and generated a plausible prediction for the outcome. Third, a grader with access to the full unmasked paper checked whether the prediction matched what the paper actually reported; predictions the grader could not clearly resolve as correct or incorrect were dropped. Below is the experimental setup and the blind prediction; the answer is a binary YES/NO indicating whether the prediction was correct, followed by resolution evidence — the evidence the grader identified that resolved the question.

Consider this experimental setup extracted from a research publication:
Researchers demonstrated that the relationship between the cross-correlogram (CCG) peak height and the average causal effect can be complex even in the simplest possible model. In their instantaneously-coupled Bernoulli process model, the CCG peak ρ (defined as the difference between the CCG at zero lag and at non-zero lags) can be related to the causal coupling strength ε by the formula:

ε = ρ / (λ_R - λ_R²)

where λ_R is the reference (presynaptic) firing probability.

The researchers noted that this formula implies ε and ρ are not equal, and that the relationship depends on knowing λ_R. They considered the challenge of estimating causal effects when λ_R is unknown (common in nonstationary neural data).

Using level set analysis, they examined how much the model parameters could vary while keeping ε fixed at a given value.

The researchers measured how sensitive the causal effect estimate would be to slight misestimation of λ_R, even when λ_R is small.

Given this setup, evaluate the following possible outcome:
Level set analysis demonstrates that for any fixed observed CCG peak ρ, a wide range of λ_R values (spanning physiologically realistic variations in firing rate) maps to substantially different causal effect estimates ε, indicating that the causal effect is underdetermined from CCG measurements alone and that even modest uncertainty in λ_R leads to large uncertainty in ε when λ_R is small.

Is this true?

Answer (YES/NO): NO